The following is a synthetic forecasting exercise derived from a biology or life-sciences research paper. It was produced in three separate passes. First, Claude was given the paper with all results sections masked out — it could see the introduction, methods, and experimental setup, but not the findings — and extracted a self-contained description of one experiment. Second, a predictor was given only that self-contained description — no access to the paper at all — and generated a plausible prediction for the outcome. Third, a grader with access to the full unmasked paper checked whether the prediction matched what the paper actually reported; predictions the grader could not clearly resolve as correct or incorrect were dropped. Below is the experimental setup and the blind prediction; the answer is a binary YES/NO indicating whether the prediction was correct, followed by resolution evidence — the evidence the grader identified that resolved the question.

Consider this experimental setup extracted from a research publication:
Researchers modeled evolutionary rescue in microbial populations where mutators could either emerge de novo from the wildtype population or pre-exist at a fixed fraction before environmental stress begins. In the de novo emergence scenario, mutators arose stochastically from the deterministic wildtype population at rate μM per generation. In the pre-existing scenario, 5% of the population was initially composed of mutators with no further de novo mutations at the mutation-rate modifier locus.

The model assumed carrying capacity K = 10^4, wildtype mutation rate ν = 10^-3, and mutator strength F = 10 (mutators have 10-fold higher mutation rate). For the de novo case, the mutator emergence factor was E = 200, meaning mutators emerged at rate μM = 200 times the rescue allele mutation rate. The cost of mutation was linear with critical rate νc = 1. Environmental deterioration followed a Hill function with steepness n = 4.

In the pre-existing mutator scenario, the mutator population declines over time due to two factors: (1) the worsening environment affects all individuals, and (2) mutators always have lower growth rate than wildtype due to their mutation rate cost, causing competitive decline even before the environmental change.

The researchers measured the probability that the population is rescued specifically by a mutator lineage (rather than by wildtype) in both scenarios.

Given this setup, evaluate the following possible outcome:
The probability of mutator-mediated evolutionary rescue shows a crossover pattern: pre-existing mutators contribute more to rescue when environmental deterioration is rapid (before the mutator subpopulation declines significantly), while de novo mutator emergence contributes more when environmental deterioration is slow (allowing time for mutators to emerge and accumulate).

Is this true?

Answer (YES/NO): NO